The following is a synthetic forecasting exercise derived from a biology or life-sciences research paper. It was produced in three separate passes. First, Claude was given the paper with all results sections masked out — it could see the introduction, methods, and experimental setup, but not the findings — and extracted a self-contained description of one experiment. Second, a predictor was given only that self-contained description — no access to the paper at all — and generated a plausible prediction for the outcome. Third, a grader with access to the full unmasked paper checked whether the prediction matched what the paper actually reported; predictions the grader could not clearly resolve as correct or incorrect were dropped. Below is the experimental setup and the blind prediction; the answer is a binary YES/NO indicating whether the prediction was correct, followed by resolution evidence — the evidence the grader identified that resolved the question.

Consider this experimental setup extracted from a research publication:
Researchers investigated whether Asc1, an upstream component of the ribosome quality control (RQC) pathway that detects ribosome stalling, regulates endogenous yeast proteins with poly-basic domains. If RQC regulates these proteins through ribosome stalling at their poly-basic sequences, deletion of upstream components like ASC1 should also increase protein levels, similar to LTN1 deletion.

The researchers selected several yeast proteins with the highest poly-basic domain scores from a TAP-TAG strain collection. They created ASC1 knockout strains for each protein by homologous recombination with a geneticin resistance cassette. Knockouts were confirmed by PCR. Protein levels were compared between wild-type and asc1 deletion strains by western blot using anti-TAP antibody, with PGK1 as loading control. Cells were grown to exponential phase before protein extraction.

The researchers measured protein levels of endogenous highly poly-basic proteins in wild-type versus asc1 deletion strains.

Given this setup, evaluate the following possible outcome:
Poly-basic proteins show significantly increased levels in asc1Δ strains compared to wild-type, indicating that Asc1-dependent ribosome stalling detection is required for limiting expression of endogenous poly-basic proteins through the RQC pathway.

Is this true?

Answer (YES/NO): NO